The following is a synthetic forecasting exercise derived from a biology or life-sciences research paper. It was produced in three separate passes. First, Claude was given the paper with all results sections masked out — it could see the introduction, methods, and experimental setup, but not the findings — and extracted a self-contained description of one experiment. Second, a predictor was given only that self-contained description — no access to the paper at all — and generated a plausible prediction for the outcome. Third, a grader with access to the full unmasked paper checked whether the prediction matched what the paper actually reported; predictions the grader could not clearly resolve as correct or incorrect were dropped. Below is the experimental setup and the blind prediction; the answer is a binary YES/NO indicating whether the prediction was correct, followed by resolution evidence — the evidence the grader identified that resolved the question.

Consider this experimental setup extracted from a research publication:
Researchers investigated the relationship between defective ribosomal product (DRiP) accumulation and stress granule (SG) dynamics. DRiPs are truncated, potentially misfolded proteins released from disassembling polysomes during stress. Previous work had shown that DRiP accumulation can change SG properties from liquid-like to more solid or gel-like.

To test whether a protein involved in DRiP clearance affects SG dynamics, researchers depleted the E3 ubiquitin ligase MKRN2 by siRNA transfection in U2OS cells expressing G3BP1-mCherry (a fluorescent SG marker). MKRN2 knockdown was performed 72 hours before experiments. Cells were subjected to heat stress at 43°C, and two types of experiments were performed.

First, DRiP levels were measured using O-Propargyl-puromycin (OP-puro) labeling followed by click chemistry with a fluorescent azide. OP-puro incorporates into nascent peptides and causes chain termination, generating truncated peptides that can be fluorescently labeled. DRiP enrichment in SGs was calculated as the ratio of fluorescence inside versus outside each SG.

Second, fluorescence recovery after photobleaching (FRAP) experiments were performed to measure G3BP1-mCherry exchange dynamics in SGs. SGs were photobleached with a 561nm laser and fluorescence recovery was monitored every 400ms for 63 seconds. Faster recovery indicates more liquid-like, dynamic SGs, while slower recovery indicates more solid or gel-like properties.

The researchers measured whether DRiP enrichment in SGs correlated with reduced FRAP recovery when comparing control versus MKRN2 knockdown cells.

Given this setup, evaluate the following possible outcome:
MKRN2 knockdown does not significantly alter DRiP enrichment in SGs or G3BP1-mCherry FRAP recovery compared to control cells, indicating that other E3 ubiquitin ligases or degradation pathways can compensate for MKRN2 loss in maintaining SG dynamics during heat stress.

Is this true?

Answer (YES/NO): NO